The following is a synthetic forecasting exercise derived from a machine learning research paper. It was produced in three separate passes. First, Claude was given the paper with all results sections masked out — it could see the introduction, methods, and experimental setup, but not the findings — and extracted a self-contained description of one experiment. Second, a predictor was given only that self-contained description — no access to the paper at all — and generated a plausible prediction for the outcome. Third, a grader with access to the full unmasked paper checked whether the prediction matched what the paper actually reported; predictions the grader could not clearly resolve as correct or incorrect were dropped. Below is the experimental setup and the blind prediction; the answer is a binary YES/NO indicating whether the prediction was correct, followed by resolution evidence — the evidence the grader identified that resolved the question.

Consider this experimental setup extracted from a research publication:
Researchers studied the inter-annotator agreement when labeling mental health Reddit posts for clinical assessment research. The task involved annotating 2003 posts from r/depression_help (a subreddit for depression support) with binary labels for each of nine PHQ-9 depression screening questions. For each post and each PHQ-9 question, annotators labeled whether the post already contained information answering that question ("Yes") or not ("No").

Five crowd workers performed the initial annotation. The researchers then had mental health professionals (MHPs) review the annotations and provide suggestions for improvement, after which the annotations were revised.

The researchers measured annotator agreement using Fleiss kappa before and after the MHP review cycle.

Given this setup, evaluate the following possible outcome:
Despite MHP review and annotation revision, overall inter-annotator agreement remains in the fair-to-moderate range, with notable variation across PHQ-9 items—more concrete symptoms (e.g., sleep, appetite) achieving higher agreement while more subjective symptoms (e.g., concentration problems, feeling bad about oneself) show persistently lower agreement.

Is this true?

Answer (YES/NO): NO